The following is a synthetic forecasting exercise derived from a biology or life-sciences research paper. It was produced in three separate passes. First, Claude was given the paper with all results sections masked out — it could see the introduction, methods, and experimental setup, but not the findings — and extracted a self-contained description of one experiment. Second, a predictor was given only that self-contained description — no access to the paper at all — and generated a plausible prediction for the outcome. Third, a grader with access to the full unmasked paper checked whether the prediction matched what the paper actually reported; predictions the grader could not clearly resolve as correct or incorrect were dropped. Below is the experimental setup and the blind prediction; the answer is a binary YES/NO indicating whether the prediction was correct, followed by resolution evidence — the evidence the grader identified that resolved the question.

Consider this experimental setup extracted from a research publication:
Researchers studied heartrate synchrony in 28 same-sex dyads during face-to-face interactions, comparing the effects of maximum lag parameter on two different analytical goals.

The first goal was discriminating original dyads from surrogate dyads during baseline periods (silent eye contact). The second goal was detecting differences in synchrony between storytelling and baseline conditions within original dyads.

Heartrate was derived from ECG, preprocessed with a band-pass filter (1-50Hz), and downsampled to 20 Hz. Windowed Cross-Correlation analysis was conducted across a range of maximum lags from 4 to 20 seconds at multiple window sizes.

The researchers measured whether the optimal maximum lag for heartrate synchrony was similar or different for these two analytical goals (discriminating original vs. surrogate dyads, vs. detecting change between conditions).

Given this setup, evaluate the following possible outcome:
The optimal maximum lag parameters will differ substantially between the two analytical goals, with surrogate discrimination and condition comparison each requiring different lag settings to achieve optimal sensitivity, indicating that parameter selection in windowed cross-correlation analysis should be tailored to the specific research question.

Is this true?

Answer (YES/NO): YES